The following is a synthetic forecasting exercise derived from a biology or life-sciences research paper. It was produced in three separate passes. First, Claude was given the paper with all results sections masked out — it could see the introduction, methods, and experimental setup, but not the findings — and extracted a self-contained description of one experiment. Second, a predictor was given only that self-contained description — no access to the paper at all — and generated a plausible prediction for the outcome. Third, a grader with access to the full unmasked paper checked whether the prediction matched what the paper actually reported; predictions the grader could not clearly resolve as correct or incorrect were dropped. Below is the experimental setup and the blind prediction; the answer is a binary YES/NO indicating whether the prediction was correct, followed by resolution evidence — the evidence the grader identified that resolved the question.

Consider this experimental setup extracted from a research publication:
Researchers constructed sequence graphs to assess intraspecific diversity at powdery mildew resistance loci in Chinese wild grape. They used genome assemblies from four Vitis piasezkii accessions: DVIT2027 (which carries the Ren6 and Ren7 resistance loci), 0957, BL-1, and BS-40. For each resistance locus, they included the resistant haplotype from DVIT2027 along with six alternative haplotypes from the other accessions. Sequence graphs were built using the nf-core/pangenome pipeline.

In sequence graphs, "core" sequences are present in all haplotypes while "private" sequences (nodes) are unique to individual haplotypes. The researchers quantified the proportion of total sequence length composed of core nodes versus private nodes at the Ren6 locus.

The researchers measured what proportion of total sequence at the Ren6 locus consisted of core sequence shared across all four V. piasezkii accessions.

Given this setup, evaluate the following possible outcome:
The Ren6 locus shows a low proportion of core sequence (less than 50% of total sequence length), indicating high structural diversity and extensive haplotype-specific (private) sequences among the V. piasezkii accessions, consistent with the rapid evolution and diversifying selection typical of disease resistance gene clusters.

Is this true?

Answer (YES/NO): YES